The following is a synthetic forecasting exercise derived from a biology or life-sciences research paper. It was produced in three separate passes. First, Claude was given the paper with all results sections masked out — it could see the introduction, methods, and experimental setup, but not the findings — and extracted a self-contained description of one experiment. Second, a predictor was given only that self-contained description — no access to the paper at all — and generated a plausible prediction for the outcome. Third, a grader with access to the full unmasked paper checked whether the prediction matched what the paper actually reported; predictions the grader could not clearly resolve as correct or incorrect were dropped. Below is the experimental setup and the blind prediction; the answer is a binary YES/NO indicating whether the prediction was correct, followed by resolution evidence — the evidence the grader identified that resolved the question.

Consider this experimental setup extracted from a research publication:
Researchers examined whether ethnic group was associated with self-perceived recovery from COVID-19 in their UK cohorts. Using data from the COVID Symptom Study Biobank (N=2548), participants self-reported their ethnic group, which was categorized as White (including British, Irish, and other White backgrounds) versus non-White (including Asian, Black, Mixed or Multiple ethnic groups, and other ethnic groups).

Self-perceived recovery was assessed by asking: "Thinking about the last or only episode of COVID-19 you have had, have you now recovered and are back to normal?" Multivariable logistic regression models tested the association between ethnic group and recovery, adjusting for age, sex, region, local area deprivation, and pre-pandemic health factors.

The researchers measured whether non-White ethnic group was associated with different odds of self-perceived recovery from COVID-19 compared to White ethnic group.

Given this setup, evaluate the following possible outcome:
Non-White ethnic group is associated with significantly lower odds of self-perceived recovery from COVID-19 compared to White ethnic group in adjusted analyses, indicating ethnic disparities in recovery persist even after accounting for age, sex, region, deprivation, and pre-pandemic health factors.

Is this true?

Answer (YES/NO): NO